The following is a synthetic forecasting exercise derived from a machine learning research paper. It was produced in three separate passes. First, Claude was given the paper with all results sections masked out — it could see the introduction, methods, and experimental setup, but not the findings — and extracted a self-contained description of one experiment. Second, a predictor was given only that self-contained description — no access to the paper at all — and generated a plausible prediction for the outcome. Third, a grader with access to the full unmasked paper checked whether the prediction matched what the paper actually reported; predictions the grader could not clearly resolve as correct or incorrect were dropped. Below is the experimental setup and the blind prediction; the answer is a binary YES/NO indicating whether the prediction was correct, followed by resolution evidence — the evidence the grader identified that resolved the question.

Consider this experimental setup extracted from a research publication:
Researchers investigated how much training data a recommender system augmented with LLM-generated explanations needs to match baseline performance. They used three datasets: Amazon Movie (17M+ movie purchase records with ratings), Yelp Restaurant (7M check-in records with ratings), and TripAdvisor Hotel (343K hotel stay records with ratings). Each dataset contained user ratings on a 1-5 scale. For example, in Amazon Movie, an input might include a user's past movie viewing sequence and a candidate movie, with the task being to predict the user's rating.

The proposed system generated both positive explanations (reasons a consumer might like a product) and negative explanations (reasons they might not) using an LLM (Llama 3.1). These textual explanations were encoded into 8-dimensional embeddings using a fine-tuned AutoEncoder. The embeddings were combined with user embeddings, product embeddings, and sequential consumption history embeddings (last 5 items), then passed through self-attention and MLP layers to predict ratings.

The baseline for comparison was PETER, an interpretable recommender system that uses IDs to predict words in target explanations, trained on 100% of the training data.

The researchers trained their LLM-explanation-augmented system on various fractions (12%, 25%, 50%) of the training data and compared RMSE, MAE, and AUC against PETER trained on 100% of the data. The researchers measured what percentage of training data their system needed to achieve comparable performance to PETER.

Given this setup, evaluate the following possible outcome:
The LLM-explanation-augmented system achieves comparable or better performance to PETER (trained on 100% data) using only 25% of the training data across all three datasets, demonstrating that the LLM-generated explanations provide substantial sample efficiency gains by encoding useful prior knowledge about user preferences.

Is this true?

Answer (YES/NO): YES